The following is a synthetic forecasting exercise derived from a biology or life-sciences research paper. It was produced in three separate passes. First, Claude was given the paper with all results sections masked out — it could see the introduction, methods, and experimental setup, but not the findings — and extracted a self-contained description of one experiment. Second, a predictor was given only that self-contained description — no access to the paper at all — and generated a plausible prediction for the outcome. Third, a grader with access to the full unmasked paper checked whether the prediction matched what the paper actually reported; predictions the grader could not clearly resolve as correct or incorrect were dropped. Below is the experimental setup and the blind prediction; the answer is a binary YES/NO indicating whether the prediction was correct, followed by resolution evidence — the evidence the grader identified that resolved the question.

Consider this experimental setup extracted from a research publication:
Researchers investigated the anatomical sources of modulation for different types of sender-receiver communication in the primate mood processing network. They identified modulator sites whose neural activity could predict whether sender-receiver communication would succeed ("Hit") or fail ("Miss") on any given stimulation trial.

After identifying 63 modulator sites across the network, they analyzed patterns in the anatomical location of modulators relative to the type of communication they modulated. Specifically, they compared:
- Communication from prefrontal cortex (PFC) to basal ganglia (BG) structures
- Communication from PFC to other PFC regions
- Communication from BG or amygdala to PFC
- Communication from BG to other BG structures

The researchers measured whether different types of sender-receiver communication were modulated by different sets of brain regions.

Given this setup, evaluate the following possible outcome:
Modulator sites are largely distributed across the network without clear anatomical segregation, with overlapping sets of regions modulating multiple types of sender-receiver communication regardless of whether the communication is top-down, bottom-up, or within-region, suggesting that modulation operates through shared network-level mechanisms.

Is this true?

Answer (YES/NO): NO